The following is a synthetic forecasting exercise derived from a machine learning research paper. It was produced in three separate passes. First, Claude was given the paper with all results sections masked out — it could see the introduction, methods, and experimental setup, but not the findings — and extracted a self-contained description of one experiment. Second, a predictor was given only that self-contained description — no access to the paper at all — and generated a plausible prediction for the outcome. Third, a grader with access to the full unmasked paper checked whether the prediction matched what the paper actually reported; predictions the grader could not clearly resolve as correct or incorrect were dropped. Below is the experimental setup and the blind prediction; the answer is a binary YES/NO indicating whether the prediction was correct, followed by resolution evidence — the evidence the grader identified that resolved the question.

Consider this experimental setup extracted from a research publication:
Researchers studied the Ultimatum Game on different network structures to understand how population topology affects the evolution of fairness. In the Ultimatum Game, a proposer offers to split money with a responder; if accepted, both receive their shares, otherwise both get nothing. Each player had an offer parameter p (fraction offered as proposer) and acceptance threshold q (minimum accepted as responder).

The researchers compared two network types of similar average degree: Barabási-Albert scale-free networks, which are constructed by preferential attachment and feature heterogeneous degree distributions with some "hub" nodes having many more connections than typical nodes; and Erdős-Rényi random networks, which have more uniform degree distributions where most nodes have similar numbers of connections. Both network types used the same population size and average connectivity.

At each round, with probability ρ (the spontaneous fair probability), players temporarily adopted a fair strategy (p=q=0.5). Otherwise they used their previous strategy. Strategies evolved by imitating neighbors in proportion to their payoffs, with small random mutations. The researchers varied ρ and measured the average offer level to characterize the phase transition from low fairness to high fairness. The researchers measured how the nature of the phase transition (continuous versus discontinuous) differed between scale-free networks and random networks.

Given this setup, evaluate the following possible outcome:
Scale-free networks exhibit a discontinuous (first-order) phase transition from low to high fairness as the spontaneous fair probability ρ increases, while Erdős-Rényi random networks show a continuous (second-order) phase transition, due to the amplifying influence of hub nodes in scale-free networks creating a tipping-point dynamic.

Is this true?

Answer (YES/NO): NO